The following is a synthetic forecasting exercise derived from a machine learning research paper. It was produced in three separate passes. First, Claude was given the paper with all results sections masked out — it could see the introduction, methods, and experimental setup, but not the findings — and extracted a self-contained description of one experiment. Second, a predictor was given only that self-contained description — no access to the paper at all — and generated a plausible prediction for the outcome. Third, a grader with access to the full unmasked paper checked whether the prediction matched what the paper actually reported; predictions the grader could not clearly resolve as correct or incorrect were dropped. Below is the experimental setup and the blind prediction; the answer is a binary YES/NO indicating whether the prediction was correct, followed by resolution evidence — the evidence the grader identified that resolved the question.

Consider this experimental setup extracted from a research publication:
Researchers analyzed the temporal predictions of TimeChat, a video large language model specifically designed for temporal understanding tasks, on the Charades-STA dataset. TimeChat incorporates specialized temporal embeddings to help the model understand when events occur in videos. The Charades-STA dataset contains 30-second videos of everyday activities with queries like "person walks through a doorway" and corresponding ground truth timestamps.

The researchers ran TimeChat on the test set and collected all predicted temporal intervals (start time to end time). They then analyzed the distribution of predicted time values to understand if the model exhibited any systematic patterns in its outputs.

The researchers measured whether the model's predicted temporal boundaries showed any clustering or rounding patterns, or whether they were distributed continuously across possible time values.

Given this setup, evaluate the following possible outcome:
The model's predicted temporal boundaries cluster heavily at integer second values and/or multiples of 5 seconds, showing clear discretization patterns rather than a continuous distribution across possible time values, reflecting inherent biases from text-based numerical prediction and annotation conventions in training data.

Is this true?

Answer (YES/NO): YES